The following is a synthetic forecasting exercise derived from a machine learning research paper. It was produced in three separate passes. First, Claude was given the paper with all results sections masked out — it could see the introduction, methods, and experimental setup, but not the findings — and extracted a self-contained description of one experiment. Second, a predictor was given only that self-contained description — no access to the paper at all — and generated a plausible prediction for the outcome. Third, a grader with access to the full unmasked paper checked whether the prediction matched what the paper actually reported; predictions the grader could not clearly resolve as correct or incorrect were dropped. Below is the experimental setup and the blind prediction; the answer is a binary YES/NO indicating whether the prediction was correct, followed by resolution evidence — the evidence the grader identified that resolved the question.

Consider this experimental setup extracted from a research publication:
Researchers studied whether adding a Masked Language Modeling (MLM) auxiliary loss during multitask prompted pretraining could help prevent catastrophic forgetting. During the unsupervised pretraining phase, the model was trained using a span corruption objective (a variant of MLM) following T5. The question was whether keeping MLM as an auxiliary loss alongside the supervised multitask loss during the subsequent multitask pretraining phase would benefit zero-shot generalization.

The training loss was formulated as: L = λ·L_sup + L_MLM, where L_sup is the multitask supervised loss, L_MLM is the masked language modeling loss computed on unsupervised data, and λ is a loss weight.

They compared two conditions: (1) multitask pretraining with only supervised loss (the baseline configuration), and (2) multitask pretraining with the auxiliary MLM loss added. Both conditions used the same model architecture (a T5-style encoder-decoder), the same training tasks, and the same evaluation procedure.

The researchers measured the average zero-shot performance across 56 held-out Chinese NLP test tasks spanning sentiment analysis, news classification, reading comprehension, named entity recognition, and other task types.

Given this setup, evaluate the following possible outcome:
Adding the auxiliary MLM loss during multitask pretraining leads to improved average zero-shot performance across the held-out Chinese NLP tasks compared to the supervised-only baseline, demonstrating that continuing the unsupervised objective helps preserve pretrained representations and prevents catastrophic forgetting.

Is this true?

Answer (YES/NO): YES